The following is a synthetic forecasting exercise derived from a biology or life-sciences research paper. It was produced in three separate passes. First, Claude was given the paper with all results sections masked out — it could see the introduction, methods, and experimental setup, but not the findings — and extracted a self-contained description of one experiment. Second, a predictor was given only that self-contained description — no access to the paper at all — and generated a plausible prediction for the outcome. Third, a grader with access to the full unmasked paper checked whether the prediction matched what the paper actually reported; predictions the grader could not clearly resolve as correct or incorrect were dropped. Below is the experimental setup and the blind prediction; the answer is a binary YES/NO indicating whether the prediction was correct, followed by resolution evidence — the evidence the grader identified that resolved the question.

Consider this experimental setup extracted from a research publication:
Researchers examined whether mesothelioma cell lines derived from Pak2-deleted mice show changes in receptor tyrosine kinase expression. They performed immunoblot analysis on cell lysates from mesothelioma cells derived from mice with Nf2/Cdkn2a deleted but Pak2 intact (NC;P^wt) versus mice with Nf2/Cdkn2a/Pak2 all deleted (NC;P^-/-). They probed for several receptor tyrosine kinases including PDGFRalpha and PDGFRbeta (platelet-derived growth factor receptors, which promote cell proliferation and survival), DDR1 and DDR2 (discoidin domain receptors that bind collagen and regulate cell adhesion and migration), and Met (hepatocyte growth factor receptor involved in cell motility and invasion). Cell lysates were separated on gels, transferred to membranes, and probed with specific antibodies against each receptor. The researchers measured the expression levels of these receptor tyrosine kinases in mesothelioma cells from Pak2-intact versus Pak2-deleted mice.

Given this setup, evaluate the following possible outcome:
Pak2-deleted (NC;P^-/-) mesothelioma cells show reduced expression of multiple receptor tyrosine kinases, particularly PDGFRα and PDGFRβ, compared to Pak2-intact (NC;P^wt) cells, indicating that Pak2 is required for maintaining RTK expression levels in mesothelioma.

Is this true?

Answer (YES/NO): NO